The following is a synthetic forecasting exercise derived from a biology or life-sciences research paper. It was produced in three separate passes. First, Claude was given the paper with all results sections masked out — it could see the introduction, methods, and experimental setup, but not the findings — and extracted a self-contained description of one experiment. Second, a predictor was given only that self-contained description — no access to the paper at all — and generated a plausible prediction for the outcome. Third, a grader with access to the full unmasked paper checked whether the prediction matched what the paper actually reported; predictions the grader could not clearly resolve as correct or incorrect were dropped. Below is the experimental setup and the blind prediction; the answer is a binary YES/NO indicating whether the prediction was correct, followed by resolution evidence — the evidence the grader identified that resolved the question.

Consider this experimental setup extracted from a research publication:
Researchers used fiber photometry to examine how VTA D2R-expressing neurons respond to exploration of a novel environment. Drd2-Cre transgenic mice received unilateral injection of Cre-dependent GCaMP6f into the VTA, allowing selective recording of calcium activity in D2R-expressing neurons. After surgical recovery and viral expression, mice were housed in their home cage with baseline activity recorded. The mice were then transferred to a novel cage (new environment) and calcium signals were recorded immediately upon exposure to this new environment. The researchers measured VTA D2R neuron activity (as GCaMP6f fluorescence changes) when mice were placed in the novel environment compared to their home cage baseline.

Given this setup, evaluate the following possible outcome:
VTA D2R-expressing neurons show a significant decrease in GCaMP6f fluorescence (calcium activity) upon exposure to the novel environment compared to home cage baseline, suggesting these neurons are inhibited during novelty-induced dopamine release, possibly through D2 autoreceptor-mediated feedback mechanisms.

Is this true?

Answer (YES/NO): NO